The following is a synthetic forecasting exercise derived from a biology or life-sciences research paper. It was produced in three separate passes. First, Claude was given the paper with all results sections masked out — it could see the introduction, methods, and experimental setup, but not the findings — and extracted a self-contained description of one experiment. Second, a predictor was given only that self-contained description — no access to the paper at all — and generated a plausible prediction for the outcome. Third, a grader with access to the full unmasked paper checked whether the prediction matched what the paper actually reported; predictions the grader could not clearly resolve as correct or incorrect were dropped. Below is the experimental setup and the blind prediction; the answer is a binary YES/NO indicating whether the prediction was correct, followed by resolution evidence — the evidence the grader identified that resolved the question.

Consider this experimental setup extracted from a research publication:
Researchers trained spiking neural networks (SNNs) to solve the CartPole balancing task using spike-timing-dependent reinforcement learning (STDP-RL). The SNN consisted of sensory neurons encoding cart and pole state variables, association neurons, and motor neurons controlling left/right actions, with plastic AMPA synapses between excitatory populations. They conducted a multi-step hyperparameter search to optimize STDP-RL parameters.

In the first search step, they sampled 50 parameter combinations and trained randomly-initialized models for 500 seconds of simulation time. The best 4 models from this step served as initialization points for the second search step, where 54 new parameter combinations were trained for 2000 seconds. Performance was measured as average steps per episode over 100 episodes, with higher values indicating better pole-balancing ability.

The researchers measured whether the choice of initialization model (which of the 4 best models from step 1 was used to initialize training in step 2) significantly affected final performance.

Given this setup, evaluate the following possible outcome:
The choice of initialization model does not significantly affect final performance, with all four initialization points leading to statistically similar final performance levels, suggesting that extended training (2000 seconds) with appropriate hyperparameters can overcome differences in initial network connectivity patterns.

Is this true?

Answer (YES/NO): NO